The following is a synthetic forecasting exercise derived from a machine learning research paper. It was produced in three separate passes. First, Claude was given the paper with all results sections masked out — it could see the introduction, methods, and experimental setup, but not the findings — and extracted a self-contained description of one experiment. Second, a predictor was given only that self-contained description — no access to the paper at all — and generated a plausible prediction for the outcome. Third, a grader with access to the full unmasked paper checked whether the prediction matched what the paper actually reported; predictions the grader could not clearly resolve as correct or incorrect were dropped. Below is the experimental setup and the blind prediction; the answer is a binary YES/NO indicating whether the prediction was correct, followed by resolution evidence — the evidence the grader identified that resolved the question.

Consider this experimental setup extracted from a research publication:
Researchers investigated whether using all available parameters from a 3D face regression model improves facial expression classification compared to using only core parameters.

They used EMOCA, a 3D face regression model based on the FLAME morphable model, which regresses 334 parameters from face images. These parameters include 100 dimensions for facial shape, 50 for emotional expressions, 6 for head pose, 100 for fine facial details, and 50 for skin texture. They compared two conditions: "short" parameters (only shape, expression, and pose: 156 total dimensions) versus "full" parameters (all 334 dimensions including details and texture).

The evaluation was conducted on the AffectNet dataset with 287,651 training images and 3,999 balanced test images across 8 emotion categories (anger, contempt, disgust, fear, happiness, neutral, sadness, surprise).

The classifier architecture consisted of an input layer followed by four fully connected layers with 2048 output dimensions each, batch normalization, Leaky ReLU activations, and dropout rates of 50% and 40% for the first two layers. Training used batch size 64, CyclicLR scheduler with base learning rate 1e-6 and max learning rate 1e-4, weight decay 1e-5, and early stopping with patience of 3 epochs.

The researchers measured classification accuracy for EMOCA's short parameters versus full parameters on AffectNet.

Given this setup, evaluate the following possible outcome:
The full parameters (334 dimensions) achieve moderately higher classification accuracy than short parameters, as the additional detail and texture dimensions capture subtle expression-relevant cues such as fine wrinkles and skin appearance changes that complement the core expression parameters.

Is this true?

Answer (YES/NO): NO